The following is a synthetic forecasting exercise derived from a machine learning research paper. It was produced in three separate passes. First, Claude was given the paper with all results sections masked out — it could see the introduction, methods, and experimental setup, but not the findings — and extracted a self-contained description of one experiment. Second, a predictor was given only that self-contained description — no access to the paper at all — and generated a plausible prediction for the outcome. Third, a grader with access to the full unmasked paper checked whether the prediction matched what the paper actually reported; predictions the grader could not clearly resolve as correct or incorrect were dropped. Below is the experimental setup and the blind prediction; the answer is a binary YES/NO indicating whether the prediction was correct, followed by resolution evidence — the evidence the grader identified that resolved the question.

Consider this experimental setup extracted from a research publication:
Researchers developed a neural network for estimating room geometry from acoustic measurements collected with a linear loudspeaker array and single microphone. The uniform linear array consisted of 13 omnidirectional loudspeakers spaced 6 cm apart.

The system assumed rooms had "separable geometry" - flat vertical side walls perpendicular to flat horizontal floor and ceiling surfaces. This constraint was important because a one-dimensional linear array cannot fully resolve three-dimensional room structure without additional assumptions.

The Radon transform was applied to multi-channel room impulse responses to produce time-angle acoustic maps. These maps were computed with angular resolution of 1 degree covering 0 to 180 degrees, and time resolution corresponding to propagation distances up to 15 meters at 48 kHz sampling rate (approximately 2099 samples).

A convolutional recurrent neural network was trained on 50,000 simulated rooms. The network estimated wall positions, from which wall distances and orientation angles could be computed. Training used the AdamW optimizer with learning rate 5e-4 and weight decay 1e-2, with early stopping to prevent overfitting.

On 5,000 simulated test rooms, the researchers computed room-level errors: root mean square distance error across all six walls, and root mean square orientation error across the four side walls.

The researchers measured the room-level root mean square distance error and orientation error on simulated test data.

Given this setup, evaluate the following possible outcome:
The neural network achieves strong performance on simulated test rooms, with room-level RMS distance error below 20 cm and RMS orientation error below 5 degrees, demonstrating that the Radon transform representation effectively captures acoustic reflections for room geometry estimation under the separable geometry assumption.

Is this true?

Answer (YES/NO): YES